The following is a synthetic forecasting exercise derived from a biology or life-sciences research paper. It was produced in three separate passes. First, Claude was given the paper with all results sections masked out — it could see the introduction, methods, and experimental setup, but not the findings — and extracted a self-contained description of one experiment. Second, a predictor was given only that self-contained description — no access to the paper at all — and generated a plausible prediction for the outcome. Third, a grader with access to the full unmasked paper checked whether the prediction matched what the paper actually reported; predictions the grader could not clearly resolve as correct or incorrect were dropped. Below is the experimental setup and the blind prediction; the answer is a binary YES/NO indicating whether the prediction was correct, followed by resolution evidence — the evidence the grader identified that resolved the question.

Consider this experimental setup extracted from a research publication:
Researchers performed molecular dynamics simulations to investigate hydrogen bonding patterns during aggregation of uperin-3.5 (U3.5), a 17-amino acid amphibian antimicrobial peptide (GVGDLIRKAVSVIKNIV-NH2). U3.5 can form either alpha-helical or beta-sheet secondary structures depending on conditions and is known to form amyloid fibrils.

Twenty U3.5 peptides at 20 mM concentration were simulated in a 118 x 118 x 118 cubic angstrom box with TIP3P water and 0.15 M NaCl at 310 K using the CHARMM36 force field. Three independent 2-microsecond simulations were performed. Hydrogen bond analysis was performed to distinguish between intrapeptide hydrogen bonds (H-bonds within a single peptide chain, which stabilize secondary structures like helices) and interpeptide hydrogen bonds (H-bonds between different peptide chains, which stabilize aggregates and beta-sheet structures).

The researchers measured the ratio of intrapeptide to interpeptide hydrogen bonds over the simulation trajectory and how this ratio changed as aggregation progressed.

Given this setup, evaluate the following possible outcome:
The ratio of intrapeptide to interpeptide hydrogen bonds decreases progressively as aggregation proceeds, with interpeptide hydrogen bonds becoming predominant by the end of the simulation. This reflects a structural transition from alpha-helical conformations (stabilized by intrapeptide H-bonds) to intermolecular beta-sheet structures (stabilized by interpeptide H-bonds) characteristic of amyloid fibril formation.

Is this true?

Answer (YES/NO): NO